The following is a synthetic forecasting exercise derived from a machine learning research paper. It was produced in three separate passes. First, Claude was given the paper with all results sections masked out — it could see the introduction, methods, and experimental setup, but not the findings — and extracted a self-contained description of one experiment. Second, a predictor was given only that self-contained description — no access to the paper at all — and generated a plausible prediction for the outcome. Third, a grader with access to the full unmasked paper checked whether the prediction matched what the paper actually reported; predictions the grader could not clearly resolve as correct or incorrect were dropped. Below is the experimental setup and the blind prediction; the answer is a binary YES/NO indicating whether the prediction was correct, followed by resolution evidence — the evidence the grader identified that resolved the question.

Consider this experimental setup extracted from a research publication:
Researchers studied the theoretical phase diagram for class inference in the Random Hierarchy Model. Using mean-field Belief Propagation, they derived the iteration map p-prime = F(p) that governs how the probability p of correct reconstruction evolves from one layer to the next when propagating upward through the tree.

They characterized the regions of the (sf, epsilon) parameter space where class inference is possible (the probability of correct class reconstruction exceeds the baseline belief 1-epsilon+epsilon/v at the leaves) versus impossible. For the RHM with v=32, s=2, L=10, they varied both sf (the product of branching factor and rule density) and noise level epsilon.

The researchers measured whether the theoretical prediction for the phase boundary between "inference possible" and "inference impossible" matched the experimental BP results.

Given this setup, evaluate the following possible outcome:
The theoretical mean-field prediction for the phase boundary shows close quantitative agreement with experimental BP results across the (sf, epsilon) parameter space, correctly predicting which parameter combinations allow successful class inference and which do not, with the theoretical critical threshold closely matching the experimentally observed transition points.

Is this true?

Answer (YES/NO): YES